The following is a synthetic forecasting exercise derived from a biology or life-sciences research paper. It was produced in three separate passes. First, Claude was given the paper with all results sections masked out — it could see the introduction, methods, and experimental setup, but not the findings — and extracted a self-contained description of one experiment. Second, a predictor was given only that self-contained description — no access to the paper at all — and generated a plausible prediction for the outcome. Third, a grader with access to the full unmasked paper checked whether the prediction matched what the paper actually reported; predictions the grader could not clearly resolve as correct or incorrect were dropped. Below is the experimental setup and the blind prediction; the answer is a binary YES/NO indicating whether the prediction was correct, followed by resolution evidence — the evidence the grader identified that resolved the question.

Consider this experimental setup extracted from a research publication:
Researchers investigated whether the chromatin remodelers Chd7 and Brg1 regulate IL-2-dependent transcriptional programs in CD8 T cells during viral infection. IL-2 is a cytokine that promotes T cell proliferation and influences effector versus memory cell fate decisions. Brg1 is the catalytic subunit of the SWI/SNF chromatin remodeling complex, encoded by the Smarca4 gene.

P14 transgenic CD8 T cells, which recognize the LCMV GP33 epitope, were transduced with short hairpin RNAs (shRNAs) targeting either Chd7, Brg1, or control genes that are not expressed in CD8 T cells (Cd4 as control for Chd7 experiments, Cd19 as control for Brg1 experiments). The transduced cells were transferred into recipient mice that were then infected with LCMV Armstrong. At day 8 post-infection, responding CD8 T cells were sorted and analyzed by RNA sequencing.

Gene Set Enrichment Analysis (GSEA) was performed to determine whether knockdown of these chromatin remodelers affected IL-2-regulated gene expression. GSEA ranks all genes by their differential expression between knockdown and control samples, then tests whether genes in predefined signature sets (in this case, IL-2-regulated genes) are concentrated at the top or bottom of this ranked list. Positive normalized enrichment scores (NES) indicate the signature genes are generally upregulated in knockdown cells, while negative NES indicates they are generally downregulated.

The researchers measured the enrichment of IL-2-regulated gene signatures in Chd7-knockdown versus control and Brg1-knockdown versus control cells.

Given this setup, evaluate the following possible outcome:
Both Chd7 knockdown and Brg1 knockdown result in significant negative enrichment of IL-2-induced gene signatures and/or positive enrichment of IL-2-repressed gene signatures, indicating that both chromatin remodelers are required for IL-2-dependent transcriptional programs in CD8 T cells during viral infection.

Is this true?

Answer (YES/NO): YES